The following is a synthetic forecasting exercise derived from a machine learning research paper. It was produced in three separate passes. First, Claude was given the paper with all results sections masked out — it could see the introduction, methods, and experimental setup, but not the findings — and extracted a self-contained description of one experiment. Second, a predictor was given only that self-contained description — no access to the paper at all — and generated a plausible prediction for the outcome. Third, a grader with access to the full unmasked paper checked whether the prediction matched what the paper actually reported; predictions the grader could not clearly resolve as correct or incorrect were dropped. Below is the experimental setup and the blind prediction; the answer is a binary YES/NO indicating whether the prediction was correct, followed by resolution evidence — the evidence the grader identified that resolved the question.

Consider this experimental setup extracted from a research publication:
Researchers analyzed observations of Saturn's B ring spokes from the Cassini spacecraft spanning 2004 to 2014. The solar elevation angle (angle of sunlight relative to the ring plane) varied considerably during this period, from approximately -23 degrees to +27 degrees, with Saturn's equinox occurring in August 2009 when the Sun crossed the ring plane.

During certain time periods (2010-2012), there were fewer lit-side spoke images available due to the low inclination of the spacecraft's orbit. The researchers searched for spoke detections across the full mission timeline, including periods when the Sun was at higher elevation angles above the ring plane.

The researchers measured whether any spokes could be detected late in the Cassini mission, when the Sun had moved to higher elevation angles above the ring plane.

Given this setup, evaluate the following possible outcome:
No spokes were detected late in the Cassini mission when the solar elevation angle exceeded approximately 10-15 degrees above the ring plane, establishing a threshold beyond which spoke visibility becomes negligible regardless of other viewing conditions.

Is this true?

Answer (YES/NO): NO